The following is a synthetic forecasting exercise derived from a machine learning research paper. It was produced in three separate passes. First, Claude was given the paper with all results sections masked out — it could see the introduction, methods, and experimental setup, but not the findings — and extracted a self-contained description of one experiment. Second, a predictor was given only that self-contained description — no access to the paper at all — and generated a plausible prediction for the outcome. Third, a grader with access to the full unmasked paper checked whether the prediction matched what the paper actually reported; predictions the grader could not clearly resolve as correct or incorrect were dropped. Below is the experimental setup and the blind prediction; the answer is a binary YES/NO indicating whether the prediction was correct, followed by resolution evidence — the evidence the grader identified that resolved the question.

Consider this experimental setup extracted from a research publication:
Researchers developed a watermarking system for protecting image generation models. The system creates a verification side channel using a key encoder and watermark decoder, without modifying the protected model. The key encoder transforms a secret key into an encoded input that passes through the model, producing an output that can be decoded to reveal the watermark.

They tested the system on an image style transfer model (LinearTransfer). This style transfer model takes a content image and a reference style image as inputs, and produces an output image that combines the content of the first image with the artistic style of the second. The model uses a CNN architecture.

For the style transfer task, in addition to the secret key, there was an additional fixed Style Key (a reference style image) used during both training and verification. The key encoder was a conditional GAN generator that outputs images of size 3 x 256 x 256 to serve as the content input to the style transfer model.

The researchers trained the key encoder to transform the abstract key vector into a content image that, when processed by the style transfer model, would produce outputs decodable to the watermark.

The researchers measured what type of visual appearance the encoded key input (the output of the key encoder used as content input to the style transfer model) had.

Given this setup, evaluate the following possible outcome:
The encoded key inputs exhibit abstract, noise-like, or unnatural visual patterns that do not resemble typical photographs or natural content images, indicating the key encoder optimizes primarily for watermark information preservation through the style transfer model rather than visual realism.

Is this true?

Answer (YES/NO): YES